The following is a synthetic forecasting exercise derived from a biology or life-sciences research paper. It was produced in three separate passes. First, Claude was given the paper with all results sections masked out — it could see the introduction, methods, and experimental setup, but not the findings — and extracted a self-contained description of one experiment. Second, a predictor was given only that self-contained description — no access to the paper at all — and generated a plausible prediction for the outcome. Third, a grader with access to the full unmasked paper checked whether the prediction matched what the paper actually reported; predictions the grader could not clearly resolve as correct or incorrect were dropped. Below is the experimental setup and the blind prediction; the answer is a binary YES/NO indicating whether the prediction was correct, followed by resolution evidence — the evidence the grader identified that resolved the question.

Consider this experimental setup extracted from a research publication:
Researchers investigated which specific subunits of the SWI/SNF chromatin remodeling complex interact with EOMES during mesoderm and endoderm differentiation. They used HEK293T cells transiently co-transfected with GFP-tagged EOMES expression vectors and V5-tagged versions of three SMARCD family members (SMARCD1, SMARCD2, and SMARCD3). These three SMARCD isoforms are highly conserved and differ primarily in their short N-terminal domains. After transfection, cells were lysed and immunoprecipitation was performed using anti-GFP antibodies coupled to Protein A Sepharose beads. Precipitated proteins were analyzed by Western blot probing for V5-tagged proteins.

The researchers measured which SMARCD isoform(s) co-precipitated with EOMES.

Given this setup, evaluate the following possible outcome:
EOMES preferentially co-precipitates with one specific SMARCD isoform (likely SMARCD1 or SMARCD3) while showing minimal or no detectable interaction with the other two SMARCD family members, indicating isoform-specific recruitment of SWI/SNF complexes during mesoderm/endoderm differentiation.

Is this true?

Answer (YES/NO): NO